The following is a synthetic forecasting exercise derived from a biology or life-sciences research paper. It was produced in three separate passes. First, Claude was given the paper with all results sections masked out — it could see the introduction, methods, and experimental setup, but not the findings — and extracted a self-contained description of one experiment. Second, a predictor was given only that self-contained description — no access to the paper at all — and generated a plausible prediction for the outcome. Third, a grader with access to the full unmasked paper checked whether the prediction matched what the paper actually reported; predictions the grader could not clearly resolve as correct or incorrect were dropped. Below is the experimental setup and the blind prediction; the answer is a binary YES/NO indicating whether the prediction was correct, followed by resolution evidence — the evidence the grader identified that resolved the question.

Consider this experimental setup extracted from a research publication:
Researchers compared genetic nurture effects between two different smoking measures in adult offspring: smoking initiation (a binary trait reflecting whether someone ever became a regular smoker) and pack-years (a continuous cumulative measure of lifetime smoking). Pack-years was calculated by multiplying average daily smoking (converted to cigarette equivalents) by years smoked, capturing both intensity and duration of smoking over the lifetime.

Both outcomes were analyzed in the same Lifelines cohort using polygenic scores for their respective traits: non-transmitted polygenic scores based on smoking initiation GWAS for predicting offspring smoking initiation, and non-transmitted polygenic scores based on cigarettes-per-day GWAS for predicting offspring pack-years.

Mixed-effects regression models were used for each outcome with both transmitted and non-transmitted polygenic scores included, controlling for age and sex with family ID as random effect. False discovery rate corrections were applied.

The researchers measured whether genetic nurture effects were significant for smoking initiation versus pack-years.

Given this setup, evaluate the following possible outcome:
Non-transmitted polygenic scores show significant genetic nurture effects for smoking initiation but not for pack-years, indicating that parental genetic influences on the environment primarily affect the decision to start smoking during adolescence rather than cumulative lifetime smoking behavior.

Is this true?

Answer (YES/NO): NO